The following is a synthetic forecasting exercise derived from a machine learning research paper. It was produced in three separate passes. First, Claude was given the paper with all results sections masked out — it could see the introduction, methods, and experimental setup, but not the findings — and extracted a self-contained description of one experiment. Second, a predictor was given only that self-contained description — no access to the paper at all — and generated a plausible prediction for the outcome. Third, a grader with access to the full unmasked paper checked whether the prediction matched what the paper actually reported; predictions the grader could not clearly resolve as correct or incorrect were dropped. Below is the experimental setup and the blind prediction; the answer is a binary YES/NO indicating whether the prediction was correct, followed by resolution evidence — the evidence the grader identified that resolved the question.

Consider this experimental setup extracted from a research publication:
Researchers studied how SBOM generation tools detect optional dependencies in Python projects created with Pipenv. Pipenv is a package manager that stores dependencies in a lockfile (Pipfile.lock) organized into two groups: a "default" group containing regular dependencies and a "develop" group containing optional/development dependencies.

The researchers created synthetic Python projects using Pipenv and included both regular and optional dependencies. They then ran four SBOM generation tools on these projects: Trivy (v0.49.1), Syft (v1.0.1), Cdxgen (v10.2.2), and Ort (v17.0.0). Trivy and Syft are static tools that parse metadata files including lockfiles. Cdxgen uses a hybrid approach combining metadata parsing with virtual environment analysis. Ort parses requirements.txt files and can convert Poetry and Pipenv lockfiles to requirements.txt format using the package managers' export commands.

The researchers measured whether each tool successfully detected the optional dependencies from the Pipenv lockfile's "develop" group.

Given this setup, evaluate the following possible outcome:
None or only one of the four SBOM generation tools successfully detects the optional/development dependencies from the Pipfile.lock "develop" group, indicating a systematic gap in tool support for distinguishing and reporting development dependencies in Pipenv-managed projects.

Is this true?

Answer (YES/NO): YES